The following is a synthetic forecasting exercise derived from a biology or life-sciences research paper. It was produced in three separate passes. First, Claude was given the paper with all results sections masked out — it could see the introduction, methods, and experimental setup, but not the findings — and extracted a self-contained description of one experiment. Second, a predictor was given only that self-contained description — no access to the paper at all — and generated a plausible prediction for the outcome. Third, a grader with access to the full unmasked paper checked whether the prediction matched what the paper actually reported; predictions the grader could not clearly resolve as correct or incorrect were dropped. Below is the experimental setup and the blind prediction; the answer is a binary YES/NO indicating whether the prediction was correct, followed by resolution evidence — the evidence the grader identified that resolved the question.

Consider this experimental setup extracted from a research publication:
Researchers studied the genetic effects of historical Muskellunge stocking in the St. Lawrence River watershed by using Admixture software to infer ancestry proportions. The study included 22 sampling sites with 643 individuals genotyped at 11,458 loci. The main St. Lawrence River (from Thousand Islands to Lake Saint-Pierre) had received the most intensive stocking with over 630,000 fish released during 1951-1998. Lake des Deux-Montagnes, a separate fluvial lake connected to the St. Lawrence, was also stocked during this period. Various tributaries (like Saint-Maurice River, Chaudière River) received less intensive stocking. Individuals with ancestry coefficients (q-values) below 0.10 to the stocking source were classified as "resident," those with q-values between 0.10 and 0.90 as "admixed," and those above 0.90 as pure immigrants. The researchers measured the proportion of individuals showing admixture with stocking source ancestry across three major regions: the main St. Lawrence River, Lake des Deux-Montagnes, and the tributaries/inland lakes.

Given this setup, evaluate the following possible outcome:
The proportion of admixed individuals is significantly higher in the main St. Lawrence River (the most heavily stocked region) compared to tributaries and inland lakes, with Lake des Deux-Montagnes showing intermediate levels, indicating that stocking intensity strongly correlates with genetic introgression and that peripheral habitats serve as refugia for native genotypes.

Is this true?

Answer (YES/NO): NO